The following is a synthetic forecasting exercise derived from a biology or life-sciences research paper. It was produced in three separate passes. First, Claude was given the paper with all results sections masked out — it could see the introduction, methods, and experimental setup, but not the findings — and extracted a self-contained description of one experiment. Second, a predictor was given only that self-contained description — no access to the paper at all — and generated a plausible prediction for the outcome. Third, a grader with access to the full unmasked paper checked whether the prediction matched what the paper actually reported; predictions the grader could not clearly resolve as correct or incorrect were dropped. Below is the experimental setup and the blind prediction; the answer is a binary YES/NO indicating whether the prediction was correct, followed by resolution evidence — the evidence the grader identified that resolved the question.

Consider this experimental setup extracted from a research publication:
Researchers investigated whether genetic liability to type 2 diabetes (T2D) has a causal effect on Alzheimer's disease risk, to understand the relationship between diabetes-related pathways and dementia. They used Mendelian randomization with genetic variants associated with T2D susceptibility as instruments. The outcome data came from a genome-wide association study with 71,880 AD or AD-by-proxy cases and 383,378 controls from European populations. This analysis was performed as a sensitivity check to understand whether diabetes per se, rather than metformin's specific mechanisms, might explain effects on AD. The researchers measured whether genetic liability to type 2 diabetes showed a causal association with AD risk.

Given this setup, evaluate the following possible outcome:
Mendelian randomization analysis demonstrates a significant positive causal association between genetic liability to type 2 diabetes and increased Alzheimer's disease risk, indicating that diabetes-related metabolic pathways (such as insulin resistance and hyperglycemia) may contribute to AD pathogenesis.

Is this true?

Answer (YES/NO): NO